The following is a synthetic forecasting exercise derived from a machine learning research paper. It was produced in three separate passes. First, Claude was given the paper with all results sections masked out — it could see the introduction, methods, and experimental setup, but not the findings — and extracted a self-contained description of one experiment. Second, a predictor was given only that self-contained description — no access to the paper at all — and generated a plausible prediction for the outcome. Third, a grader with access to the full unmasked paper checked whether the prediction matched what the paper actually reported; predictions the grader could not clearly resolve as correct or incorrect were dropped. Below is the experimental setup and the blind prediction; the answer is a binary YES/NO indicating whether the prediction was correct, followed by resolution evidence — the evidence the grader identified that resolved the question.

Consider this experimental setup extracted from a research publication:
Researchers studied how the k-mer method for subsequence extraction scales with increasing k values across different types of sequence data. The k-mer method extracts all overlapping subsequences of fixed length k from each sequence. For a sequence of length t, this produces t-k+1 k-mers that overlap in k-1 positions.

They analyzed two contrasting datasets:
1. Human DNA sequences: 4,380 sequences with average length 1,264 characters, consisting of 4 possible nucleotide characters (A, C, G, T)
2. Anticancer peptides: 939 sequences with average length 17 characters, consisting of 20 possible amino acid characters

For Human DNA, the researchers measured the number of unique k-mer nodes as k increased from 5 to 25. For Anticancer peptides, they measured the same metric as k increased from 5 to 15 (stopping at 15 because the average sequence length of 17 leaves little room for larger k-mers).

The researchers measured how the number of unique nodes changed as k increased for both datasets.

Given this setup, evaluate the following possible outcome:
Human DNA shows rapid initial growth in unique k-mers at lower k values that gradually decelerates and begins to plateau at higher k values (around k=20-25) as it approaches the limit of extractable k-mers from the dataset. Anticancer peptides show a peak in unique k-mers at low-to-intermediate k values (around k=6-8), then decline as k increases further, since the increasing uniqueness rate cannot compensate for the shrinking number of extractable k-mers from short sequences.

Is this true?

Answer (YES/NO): NO